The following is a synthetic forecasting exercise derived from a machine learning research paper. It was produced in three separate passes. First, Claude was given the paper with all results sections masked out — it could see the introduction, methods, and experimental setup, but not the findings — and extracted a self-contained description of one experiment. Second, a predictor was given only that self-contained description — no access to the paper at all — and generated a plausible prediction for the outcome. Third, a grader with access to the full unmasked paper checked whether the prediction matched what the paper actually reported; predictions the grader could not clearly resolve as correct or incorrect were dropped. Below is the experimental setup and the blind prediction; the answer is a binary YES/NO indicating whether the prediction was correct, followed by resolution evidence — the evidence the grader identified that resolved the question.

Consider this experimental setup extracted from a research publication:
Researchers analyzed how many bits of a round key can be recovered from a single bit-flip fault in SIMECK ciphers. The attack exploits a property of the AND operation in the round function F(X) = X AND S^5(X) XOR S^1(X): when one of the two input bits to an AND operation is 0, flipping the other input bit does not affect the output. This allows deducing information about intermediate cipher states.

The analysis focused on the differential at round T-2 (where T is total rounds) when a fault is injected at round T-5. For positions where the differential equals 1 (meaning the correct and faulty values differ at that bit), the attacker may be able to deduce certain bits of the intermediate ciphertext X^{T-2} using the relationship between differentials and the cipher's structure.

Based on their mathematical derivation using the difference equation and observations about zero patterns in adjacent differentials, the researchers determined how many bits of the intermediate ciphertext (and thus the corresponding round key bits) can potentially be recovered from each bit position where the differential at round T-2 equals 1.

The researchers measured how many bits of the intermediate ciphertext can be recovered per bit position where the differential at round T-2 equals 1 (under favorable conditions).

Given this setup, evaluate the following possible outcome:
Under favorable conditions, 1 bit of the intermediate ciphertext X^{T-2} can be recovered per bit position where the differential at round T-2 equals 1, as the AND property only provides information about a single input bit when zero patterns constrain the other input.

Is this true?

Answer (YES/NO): NO